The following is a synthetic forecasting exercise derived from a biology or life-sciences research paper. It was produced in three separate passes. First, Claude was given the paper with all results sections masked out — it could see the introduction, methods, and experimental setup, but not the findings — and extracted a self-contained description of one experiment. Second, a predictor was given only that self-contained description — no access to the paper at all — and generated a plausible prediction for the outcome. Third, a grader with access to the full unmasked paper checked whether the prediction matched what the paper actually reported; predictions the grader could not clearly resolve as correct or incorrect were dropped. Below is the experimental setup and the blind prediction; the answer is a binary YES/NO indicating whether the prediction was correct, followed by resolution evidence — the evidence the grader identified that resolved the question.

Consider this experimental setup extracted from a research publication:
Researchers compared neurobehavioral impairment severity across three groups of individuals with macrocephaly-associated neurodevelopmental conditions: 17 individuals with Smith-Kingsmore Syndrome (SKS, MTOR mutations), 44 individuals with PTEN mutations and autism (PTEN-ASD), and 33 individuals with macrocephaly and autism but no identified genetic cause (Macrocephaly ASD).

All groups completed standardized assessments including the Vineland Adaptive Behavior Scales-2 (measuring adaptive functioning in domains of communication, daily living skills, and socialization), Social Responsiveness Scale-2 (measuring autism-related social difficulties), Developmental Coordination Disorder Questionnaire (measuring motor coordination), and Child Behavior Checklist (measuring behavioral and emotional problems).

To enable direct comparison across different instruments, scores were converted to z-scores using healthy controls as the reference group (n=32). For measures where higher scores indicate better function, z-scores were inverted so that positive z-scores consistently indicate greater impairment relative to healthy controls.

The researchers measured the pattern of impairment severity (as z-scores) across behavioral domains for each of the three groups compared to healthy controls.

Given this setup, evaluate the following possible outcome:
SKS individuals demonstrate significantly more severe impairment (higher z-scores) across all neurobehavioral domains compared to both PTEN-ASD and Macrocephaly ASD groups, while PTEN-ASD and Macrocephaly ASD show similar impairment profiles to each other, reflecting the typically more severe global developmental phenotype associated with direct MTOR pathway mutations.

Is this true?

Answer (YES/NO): NO